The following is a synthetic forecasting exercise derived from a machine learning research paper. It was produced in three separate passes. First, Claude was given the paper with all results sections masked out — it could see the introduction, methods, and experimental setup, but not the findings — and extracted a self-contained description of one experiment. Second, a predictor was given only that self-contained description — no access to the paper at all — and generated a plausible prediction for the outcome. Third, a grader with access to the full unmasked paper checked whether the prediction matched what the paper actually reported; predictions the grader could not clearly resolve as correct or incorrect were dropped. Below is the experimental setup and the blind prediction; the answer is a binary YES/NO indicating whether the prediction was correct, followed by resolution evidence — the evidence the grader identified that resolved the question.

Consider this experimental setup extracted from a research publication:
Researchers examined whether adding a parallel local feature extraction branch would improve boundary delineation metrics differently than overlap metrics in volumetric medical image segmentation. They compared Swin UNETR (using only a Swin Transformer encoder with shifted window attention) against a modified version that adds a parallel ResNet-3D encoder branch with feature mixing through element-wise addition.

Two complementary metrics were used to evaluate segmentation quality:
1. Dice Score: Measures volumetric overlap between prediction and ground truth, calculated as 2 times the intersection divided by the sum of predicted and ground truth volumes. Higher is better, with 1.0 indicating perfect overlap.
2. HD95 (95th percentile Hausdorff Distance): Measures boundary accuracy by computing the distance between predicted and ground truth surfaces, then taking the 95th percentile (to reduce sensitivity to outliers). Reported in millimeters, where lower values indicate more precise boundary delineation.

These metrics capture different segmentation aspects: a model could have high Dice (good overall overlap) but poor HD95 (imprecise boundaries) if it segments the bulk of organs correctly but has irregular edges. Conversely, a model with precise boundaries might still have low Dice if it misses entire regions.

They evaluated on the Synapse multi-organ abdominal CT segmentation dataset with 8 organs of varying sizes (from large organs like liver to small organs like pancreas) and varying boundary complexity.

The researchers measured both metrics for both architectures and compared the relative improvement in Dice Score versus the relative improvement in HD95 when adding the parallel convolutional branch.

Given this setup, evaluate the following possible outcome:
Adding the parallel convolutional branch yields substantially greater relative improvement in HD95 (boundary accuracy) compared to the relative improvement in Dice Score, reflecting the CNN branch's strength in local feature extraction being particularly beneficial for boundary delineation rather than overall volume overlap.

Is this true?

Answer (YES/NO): YES